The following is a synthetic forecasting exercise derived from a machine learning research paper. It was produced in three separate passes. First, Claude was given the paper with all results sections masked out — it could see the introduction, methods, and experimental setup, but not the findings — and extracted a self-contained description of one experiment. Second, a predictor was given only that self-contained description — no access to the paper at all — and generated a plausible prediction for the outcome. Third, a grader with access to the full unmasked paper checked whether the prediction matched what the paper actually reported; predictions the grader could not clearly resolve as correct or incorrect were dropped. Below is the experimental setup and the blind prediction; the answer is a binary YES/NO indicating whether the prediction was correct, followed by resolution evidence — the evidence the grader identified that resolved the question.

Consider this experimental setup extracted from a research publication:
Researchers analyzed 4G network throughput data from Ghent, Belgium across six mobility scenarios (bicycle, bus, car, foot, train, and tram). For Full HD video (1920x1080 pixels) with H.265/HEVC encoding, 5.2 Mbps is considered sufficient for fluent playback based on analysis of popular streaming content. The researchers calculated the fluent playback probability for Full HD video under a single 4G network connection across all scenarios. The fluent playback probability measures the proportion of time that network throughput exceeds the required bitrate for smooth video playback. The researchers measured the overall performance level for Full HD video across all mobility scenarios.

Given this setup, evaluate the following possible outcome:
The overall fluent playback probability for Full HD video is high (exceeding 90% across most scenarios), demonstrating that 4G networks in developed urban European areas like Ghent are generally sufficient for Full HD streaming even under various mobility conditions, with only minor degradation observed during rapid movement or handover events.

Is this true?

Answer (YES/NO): YES